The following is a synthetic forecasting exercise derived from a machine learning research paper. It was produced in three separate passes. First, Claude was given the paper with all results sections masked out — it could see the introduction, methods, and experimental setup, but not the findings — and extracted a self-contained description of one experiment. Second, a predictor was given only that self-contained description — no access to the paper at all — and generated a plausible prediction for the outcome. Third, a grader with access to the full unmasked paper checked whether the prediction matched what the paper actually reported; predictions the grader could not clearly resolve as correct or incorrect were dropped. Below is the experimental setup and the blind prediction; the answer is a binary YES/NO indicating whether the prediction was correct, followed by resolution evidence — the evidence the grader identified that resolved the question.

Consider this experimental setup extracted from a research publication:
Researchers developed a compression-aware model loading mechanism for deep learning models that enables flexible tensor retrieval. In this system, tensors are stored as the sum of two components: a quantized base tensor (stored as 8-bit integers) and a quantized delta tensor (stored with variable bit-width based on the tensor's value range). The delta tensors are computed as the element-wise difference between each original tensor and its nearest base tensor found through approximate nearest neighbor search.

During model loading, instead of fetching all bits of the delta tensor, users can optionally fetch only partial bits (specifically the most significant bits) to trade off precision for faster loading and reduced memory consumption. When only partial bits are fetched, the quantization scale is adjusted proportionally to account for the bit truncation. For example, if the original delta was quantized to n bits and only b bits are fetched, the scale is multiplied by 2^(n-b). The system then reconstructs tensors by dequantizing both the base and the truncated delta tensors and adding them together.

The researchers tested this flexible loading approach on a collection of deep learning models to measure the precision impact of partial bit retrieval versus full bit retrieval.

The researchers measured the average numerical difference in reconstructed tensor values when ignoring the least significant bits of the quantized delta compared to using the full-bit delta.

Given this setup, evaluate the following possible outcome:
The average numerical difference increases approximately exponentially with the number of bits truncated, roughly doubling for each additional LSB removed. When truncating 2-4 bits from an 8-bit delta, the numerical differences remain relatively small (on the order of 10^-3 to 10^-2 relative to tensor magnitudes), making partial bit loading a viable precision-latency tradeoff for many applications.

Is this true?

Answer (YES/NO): NO